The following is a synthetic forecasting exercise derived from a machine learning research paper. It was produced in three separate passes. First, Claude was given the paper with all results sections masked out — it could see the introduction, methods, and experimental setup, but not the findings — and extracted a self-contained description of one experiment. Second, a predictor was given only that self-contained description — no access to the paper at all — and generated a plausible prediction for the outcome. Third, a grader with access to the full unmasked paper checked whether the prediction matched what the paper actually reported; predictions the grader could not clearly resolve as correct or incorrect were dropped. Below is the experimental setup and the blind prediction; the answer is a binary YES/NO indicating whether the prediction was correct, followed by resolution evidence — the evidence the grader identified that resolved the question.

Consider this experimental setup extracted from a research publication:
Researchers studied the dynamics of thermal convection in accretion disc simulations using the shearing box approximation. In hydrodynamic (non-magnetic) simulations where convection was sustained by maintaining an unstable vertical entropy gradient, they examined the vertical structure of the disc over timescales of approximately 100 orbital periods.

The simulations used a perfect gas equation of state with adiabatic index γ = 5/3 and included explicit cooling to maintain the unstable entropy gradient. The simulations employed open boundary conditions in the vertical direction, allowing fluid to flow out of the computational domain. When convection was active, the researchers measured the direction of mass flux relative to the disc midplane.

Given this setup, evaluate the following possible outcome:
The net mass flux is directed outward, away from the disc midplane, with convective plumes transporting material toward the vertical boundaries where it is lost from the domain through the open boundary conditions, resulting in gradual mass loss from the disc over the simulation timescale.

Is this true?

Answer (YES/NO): NO